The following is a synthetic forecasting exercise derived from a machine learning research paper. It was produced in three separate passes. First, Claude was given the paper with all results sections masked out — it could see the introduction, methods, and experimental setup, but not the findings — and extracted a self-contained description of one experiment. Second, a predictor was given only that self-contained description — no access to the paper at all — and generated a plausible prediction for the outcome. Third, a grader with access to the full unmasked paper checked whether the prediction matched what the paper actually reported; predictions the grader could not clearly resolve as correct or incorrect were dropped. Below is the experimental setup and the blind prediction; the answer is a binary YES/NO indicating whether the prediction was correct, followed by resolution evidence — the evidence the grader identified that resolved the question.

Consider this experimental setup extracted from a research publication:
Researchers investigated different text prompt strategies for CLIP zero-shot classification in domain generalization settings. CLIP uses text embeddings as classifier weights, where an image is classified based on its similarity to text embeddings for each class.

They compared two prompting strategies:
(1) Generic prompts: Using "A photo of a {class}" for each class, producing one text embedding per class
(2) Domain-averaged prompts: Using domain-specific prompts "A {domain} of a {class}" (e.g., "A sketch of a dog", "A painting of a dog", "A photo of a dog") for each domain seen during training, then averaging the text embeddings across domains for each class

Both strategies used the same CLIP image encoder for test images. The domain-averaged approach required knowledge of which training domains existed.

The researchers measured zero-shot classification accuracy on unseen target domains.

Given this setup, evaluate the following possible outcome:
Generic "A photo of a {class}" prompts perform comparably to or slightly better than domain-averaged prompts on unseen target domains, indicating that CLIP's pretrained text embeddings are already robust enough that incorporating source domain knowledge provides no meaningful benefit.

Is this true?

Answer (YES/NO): NO